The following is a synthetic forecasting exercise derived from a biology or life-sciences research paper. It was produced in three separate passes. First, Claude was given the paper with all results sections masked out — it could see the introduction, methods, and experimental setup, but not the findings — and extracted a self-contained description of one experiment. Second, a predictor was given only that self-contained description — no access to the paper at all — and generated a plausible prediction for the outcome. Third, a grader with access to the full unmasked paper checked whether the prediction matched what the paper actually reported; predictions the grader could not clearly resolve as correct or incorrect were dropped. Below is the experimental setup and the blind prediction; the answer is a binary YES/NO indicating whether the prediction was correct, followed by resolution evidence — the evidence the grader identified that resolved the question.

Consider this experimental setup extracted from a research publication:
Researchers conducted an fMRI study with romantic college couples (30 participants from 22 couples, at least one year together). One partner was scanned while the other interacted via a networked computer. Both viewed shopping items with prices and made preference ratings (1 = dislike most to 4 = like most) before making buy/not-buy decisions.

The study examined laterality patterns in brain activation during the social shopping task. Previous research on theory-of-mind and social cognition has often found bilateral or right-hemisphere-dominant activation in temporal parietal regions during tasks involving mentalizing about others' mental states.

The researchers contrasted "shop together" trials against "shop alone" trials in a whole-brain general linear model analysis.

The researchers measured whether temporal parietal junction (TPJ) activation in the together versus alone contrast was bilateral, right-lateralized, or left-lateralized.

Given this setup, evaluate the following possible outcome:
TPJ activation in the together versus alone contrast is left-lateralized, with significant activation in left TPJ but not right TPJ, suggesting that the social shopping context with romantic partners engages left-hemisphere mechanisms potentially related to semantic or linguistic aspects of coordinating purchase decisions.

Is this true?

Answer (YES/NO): NO